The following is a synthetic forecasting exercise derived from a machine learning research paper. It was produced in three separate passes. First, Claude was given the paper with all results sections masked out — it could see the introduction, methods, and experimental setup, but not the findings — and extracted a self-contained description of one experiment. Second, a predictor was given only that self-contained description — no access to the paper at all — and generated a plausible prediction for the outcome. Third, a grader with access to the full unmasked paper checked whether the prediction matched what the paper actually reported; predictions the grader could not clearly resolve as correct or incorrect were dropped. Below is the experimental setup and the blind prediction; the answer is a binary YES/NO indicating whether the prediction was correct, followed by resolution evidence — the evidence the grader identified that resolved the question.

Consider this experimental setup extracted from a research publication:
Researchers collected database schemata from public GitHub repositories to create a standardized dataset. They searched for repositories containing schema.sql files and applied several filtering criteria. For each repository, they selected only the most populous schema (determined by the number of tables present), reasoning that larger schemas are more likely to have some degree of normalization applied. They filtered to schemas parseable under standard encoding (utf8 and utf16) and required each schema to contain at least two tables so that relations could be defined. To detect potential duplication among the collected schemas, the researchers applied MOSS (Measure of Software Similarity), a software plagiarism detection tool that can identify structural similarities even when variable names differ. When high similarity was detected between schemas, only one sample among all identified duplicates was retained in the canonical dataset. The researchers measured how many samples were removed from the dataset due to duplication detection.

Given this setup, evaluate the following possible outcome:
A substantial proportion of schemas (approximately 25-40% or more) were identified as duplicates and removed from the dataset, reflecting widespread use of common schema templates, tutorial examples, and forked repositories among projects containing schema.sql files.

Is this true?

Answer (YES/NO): NO